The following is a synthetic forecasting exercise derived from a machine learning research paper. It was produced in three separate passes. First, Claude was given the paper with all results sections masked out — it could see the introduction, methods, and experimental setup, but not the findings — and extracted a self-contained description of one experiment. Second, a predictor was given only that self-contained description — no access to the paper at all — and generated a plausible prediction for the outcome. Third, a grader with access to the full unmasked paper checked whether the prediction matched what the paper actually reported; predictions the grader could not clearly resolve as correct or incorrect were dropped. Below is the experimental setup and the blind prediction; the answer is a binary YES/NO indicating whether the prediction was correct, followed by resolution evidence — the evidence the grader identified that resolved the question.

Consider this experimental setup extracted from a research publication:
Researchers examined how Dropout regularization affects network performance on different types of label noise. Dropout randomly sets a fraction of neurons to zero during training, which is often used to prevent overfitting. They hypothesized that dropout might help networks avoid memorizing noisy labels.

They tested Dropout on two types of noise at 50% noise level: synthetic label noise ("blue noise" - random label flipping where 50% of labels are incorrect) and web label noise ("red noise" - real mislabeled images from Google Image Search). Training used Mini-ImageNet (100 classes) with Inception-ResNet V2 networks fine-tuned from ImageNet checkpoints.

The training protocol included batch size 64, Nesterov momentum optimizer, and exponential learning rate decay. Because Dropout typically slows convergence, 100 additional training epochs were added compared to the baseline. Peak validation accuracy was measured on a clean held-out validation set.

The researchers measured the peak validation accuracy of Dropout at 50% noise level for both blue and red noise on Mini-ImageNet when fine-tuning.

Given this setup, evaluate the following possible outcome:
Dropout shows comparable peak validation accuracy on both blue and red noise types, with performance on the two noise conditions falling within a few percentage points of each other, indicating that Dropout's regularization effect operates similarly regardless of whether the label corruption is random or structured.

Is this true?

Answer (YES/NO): YES